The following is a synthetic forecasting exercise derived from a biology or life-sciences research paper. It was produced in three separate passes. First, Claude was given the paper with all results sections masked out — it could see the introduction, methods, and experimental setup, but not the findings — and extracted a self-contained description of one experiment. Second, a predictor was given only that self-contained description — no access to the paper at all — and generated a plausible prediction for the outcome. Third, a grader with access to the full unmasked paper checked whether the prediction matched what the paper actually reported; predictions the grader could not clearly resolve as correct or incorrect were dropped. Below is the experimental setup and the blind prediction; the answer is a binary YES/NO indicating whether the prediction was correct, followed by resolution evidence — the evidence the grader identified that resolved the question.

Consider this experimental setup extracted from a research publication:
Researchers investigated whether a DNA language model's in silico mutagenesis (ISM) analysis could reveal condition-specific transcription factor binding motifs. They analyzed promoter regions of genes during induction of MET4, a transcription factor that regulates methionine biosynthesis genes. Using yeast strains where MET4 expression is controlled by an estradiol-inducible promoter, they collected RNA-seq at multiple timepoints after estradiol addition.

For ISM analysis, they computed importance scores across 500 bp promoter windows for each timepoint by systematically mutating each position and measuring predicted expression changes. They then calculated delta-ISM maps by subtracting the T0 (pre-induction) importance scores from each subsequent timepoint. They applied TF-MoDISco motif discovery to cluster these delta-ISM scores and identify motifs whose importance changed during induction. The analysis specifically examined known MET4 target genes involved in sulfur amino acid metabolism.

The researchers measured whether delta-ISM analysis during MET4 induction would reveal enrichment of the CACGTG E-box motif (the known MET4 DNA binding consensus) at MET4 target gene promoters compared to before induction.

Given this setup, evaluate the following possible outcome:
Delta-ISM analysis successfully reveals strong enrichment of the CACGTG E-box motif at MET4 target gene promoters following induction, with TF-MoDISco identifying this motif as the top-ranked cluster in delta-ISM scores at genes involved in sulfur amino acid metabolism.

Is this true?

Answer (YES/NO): NO